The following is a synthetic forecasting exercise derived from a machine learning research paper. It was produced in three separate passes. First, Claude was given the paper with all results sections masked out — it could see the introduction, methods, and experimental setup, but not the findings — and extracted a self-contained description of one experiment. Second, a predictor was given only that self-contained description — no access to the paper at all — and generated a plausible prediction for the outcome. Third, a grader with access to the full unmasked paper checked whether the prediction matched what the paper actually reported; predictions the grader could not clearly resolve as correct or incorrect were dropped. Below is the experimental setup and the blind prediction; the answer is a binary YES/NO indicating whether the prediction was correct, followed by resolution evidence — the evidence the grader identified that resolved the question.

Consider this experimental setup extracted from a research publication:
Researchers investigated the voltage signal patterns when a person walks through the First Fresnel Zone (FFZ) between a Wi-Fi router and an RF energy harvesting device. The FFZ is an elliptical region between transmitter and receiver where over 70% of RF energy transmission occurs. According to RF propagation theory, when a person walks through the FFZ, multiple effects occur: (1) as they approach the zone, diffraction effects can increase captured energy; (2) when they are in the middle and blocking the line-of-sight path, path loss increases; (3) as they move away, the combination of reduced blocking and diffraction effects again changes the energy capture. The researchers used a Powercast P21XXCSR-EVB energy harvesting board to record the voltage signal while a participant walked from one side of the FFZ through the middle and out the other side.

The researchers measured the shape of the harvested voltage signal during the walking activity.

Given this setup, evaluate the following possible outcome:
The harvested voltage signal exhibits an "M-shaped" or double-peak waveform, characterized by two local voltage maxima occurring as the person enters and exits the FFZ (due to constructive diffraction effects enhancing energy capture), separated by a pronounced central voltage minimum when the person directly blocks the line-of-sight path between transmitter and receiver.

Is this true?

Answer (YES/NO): YES